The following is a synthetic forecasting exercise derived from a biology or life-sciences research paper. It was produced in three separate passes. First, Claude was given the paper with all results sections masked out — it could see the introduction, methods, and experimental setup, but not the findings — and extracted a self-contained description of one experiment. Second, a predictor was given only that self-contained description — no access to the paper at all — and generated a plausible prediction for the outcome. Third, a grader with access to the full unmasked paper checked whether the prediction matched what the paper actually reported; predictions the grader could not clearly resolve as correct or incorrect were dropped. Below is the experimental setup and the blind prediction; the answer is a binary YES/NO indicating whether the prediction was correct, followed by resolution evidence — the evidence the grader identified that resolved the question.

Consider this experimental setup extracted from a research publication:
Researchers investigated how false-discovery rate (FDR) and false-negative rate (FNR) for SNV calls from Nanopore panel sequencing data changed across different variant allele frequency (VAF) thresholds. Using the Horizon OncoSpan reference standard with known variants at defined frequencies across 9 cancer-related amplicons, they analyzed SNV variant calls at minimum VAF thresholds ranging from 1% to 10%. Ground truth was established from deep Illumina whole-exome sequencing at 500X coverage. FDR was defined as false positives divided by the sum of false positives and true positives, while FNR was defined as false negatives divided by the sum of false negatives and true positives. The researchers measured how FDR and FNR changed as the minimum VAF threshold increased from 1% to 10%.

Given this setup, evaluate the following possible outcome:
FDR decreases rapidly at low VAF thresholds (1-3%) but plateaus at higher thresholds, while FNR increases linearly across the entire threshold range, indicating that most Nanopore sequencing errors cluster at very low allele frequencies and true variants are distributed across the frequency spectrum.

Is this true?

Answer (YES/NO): NO